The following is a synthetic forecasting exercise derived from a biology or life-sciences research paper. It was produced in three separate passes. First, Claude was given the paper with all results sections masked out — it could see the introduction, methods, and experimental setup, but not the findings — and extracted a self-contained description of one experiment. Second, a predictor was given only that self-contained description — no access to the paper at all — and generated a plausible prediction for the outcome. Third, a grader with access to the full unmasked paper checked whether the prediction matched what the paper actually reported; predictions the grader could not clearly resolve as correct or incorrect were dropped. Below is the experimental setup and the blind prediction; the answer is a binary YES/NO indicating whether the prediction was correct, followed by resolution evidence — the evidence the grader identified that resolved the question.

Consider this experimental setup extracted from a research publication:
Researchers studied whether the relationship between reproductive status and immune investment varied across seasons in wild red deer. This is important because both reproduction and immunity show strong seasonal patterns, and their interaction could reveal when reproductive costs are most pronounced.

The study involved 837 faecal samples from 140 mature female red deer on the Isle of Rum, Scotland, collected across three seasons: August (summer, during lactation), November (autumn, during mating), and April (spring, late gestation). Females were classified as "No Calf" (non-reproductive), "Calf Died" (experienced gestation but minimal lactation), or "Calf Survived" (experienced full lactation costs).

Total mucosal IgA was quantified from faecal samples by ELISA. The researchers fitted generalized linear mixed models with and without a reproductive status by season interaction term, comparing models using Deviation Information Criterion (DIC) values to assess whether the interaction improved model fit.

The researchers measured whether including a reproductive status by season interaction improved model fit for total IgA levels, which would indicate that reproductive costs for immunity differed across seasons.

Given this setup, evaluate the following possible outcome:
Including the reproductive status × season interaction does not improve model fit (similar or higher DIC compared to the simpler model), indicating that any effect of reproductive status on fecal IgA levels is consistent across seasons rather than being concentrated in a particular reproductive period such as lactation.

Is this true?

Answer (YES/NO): YES